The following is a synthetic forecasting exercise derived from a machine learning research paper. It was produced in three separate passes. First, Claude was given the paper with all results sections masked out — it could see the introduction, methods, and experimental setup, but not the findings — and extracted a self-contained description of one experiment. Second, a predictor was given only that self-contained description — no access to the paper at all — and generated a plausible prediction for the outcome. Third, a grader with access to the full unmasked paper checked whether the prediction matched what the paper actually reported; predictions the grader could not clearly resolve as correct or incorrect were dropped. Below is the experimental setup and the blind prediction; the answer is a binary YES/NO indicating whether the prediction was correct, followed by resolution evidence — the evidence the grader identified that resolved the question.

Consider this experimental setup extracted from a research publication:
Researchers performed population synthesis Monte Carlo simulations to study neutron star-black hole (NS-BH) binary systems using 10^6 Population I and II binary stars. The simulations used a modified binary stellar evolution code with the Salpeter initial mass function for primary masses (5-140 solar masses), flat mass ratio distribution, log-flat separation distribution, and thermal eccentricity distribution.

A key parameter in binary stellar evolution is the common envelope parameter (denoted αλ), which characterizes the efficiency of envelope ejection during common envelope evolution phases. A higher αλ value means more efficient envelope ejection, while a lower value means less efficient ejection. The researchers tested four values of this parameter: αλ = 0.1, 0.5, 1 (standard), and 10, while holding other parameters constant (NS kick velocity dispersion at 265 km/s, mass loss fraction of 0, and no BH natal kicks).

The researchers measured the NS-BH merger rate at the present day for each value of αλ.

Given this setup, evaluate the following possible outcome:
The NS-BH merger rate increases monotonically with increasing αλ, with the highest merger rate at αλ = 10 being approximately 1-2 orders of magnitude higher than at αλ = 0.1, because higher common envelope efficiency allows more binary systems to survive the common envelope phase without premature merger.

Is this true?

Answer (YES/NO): NO